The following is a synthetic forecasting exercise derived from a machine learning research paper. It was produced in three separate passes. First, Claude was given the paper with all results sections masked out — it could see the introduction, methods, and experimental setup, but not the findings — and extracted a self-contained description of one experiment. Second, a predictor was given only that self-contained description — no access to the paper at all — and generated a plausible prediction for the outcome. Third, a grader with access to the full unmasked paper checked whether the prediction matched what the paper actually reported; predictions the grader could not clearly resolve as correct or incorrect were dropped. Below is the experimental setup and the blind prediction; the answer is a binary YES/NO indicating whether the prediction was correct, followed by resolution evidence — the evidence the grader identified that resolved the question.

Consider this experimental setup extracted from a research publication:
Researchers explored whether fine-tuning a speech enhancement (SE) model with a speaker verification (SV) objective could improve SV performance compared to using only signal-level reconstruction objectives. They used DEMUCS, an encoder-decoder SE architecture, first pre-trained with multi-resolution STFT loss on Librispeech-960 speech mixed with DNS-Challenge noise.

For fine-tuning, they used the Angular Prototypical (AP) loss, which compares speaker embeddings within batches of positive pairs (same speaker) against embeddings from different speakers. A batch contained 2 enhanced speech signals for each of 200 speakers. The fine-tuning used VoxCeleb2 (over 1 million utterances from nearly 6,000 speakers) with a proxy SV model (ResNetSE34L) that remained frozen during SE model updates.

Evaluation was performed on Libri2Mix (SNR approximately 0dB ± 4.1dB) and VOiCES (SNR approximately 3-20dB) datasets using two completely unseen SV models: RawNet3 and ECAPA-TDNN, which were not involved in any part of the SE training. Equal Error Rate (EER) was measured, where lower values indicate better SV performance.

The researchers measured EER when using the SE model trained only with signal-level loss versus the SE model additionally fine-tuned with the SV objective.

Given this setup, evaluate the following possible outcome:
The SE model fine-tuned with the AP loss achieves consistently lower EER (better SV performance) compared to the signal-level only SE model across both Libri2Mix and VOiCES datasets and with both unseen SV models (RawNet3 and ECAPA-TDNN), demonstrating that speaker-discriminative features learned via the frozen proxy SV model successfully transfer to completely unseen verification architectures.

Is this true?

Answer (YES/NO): YES